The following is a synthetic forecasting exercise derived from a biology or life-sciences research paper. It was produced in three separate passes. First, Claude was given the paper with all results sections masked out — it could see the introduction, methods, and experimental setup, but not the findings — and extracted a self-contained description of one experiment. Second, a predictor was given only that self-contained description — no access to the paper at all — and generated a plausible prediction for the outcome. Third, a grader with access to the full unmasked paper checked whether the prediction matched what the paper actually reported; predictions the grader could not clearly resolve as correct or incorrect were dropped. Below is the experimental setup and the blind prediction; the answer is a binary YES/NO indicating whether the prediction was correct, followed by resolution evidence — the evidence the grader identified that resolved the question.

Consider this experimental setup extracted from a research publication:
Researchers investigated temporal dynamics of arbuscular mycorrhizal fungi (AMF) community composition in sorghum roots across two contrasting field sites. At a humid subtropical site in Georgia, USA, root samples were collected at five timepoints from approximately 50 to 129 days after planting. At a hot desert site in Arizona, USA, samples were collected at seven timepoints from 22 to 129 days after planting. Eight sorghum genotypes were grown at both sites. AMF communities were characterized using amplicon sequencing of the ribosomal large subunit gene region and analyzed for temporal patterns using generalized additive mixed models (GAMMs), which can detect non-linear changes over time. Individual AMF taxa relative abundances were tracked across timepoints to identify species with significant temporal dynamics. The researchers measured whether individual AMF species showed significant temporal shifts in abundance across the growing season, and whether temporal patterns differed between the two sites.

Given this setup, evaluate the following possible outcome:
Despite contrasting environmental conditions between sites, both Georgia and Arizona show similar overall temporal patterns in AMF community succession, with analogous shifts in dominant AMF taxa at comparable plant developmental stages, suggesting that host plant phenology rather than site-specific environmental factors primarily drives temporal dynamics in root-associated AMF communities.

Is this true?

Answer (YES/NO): NO